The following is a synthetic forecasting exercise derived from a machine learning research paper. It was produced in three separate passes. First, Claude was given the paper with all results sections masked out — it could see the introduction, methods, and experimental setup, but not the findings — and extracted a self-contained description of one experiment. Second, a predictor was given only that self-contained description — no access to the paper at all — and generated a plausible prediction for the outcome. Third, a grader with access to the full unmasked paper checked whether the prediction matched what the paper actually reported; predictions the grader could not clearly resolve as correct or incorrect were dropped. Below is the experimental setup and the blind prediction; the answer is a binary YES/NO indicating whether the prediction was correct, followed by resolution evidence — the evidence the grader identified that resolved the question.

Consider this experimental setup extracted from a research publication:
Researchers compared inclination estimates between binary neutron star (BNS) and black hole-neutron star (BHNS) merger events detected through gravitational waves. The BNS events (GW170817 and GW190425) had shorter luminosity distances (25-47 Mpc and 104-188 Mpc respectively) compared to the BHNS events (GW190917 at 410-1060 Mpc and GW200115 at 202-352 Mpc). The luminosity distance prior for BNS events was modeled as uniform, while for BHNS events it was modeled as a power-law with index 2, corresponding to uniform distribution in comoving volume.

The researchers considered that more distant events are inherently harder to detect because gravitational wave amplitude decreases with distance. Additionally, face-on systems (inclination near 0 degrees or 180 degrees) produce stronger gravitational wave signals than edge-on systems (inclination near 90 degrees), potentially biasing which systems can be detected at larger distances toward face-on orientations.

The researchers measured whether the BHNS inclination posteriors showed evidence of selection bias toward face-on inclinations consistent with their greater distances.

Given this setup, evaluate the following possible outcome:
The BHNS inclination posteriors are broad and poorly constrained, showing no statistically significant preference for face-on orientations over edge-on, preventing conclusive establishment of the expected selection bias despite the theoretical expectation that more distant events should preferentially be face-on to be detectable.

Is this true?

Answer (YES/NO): YES